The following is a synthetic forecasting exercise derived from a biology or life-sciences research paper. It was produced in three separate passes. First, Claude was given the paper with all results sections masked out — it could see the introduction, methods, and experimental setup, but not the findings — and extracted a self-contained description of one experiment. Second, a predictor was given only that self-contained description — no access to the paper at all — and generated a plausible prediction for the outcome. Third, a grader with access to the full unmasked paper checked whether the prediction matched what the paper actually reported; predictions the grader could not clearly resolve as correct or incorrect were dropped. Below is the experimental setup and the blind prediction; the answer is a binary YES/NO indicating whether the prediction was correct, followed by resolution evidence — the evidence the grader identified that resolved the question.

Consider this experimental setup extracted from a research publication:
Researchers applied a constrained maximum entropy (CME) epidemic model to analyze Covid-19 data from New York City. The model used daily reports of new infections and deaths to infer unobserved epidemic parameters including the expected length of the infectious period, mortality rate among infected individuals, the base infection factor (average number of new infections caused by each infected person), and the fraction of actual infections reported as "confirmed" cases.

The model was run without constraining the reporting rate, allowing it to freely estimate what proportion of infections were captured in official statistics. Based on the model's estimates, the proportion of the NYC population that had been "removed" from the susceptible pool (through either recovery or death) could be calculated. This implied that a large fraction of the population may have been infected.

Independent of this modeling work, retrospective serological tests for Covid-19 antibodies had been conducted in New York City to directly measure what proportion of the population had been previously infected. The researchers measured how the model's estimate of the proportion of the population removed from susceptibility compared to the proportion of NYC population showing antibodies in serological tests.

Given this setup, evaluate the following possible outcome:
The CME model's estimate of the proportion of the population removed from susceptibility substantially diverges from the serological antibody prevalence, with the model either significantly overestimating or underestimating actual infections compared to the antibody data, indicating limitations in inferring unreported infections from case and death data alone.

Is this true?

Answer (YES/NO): YES